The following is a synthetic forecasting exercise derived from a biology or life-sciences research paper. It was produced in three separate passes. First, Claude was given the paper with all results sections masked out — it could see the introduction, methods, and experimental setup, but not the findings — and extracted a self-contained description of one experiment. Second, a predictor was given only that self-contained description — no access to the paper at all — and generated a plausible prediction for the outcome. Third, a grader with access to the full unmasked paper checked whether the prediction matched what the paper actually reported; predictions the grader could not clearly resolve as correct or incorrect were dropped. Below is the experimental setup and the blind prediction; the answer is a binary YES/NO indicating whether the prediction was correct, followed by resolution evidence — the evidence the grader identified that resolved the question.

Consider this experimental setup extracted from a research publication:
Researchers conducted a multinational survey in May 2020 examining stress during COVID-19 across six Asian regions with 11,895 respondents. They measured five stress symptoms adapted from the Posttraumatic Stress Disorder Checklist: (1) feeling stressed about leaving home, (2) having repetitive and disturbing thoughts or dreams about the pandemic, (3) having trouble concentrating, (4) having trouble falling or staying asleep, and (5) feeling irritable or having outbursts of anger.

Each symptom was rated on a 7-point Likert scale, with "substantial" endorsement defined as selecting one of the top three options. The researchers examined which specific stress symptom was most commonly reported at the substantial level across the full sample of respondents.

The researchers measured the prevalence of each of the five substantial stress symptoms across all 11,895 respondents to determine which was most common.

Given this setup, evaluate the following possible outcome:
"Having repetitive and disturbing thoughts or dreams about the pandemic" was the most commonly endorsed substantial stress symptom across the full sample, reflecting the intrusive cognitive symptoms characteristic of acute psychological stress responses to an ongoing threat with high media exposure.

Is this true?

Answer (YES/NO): NO